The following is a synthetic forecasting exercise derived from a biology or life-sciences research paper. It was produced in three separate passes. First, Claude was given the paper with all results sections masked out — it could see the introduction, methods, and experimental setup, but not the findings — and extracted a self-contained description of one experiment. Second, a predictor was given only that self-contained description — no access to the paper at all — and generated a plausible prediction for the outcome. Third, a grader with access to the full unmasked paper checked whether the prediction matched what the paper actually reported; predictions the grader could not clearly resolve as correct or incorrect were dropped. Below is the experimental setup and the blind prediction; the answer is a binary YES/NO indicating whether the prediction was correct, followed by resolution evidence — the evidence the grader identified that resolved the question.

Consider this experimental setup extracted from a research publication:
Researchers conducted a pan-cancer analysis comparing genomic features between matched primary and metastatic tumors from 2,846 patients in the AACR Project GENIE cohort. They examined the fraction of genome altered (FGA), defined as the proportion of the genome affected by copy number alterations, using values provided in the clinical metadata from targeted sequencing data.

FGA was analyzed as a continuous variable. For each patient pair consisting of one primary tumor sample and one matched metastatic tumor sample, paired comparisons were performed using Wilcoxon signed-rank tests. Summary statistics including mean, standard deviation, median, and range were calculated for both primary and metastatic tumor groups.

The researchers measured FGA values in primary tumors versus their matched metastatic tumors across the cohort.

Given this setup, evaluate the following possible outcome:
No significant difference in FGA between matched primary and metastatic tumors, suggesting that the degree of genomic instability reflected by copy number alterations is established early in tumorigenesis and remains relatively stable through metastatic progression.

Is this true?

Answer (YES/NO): NO